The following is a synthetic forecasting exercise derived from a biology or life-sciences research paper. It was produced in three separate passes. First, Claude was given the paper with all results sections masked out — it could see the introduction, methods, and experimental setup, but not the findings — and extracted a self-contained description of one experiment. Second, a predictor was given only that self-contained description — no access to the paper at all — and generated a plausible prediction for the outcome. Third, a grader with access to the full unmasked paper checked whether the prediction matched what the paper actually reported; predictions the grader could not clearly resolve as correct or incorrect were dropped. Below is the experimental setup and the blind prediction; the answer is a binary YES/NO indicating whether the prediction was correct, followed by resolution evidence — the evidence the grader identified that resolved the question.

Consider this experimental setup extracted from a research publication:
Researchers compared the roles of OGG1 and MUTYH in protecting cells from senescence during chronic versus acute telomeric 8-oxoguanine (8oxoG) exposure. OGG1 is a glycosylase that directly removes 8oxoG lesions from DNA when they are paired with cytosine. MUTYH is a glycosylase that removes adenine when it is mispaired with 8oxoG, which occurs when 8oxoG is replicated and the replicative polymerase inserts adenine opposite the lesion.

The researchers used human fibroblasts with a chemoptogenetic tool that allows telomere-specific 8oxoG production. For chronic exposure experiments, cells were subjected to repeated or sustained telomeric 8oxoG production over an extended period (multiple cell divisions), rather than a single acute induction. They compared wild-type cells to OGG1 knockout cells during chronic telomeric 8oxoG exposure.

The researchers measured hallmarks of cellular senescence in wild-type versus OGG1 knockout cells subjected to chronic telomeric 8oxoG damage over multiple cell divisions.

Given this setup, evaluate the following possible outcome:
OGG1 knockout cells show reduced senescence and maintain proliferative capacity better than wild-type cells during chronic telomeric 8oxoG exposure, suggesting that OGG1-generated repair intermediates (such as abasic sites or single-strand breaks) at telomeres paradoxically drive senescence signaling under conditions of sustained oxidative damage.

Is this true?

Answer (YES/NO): NO